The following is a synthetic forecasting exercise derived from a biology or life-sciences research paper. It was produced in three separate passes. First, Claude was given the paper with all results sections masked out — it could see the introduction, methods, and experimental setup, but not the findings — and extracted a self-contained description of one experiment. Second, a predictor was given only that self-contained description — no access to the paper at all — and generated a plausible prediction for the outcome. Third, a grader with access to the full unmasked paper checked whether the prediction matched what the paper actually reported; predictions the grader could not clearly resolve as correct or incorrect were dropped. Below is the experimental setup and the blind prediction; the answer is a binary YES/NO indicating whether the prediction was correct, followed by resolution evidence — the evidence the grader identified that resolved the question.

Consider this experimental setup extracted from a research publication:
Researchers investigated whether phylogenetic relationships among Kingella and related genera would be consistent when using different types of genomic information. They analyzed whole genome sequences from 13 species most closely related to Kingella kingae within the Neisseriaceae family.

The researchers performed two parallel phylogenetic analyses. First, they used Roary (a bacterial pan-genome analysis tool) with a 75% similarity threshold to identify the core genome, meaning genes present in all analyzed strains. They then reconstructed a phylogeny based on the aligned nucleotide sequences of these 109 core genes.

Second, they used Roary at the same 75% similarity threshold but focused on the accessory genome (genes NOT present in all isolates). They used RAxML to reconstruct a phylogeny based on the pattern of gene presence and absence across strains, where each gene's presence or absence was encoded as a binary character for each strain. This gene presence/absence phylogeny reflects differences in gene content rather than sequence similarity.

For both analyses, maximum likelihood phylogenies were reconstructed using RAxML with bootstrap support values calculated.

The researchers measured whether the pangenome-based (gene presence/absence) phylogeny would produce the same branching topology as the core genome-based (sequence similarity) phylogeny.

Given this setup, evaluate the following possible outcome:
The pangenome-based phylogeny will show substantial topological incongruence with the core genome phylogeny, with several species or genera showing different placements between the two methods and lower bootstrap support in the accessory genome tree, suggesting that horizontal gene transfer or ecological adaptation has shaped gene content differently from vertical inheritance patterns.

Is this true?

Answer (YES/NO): YES